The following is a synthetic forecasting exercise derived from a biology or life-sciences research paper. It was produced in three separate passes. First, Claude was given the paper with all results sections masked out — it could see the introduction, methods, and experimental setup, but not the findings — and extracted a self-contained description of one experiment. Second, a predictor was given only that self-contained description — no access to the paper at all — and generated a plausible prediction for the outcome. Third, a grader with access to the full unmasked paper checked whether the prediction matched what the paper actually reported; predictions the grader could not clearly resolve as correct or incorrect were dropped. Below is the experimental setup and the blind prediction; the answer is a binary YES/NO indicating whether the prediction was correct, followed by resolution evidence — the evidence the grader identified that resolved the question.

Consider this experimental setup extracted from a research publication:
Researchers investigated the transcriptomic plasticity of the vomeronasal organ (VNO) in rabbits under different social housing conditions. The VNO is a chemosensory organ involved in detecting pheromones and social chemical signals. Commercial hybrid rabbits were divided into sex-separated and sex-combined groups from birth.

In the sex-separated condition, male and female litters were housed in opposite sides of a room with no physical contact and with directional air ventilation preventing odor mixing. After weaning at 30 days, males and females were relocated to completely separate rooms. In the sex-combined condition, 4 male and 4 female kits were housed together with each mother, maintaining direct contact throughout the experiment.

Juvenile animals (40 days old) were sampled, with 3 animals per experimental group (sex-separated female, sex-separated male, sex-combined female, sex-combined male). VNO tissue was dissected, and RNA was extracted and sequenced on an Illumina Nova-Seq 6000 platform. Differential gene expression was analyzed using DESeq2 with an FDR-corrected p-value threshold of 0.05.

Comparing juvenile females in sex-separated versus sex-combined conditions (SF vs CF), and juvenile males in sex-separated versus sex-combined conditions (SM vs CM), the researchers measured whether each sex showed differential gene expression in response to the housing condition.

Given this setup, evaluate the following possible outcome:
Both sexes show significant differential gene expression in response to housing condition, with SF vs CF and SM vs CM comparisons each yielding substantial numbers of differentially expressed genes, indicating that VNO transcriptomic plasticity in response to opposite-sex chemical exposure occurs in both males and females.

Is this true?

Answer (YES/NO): NO